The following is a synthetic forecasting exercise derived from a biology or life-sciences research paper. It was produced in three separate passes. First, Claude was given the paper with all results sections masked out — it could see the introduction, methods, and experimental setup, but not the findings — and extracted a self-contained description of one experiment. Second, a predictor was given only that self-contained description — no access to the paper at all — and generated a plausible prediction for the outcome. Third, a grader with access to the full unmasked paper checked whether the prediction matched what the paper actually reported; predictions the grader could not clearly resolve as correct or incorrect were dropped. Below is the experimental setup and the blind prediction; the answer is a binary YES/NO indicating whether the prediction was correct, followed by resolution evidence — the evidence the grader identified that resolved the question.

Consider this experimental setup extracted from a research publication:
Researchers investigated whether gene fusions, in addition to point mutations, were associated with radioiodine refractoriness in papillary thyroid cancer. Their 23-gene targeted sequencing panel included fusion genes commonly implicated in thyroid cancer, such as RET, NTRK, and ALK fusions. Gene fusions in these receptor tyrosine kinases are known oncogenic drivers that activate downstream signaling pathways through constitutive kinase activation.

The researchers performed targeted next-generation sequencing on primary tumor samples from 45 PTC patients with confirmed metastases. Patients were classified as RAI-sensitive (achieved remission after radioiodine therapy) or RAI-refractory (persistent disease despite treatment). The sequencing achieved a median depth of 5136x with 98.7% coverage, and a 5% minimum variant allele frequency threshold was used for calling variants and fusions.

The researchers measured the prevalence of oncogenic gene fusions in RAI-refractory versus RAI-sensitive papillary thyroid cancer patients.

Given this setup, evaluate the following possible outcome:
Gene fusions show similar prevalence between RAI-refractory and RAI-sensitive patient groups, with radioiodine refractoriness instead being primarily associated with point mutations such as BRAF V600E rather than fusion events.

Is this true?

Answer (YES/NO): NO